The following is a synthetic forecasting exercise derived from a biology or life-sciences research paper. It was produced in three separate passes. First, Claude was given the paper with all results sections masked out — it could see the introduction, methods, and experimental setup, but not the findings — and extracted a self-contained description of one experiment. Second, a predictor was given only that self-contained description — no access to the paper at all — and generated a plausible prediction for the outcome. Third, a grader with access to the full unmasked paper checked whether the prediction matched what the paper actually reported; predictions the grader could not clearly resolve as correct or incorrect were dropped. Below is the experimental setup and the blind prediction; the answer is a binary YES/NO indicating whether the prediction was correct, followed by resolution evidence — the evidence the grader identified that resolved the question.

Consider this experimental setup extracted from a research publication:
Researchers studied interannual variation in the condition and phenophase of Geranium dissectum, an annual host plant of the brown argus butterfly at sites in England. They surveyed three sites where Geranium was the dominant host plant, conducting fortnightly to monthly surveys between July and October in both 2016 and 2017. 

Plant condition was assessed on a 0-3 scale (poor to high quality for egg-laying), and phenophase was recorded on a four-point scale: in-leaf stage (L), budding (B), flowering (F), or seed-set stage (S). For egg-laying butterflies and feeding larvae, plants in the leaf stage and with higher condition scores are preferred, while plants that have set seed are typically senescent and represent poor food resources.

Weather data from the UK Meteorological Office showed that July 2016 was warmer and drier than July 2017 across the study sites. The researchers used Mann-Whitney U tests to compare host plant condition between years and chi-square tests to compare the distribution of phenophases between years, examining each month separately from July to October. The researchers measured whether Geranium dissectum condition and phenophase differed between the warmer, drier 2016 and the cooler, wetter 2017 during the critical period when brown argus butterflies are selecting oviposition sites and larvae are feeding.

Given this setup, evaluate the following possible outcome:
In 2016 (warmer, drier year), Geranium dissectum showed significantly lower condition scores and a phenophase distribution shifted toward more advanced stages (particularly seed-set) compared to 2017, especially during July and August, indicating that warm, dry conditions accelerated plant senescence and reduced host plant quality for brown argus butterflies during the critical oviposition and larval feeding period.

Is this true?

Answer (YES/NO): YES